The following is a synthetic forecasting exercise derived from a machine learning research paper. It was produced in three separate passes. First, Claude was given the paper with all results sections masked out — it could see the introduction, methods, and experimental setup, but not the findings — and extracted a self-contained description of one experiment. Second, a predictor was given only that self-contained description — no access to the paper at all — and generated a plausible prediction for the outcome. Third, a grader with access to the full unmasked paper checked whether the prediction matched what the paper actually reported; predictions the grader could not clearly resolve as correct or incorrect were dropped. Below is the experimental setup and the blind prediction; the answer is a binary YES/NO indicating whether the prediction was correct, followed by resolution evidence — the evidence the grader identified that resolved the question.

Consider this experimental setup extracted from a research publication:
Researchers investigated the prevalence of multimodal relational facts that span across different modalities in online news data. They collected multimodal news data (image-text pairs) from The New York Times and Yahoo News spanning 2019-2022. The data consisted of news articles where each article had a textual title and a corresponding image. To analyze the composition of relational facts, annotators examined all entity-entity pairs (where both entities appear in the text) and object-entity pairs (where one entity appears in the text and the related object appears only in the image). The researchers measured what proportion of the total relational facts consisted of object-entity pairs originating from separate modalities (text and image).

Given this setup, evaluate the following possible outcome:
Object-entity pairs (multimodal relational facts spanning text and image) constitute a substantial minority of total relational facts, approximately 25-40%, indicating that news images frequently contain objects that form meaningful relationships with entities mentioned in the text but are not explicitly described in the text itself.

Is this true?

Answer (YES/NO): YES